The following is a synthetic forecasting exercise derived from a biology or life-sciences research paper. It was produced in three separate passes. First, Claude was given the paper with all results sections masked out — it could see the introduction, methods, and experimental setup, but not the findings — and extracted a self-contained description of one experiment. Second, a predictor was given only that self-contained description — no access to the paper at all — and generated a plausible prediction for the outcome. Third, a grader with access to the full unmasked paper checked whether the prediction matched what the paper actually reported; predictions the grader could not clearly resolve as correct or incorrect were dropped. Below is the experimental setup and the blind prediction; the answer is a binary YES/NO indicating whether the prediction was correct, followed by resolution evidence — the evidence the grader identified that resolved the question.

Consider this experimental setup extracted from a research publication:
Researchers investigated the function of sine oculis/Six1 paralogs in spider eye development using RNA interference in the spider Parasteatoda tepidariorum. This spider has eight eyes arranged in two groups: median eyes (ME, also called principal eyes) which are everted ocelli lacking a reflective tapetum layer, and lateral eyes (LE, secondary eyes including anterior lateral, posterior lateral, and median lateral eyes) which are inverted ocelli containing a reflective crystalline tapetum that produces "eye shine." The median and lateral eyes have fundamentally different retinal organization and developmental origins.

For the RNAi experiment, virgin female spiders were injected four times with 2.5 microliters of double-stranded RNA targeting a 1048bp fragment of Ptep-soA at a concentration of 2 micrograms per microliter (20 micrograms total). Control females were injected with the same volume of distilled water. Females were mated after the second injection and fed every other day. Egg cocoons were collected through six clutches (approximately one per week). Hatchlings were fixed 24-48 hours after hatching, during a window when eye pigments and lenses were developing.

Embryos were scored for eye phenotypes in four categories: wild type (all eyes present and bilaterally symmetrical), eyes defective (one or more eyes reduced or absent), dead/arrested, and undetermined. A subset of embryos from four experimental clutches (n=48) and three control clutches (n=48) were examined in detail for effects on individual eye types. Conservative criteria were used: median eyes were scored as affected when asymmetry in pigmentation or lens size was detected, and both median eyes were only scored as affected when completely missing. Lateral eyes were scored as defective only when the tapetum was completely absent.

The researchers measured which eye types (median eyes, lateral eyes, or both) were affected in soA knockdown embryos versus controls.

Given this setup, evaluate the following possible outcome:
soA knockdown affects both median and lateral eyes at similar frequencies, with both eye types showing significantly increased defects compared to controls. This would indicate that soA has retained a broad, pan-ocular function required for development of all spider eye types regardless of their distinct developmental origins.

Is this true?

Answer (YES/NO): NO